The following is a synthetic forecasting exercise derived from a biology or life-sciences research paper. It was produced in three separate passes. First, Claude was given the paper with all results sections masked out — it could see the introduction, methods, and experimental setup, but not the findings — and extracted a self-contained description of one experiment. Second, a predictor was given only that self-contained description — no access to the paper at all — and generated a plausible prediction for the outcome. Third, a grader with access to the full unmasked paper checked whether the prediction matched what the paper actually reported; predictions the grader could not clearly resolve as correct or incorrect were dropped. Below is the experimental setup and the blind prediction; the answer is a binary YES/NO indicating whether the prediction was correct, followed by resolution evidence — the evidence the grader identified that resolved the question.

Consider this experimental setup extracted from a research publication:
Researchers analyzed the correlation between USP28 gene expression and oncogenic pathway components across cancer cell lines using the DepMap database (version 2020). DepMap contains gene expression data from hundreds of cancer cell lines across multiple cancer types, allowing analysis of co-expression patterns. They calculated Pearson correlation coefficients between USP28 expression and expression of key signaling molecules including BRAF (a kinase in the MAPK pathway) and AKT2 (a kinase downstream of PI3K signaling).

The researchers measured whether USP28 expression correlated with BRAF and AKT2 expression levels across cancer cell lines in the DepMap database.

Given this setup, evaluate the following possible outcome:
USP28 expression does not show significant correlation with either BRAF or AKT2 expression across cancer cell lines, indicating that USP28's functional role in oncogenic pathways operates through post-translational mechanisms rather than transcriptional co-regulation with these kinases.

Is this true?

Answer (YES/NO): NO